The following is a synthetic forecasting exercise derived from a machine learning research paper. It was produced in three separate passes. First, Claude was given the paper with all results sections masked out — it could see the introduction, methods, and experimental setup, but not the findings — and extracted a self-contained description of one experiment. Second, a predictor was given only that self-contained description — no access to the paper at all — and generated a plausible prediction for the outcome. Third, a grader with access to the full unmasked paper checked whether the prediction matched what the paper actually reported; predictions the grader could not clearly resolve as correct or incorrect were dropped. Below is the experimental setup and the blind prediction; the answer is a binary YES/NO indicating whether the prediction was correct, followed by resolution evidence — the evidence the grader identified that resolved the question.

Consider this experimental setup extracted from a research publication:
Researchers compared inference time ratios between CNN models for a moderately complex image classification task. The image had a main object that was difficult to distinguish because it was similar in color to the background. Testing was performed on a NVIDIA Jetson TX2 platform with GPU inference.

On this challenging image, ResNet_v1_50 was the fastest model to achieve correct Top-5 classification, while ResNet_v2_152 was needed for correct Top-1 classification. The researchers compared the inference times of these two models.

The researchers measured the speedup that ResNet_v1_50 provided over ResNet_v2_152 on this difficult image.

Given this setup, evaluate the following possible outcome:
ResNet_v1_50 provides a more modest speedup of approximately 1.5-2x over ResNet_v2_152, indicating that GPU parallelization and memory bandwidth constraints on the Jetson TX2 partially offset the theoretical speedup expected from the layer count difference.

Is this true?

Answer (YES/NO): NO